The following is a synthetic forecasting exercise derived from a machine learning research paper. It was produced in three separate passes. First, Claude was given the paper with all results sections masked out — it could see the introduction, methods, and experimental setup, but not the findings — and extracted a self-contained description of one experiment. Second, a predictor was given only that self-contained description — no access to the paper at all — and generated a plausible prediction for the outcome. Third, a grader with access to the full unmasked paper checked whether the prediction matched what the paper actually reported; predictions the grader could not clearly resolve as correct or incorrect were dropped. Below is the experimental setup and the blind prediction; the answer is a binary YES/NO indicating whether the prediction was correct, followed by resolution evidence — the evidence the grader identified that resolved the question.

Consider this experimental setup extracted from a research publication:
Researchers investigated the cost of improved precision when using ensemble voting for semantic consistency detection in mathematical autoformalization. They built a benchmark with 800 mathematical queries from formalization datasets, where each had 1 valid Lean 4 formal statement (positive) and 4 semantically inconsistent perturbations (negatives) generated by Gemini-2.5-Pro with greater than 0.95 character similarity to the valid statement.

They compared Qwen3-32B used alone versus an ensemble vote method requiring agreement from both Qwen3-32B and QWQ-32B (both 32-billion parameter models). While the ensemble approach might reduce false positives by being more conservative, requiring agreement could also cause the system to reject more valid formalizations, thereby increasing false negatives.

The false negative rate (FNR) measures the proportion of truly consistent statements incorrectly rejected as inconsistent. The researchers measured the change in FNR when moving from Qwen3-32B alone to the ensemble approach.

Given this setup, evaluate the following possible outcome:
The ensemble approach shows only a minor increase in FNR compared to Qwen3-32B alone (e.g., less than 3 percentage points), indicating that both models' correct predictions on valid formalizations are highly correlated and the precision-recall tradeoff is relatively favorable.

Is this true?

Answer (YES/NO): NO